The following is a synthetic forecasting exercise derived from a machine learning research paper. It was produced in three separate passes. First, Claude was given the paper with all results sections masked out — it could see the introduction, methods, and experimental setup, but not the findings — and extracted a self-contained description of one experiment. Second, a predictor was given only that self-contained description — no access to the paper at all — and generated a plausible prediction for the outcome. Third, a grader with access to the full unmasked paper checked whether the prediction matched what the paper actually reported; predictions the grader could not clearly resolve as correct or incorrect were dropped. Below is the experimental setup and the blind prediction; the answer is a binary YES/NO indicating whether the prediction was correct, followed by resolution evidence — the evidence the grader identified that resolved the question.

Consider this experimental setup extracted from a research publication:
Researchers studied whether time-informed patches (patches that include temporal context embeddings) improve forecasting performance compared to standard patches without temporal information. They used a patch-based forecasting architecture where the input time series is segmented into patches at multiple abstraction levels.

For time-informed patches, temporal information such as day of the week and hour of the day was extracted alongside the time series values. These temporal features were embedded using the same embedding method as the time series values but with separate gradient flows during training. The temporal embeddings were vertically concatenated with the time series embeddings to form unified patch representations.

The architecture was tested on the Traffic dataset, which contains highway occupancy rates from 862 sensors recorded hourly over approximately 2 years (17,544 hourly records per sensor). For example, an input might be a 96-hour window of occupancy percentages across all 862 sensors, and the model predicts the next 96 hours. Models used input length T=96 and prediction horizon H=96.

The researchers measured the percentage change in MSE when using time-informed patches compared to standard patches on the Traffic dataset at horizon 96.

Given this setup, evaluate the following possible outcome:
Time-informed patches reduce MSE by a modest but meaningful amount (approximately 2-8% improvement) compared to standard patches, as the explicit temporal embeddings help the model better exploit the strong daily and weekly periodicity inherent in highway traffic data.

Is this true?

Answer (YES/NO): NO